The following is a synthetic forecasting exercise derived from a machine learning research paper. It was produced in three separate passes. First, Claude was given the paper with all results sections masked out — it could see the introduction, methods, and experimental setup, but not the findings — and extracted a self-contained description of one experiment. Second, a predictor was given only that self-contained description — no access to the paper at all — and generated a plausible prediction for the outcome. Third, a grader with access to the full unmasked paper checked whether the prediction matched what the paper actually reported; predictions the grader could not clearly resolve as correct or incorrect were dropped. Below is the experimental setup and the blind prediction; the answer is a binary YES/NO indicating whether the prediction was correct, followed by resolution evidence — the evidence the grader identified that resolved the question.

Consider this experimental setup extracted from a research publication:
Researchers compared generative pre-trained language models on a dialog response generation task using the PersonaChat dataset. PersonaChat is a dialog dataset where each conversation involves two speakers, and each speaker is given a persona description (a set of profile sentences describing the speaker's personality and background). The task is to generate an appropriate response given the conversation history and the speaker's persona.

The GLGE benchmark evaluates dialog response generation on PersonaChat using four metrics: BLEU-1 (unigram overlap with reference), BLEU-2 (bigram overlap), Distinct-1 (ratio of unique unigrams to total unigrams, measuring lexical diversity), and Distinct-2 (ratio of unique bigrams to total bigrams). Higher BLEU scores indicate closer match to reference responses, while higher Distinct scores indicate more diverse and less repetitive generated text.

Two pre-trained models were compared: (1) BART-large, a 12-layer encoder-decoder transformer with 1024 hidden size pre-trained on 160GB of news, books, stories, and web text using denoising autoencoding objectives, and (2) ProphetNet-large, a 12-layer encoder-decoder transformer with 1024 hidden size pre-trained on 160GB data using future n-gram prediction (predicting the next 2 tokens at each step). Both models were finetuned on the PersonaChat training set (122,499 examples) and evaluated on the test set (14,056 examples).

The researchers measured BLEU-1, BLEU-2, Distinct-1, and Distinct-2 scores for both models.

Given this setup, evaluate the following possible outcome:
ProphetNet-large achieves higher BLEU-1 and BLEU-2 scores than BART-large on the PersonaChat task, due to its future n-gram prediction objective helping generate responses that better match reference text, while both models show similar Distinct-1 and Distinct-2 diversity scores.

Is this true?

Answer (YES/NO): NO